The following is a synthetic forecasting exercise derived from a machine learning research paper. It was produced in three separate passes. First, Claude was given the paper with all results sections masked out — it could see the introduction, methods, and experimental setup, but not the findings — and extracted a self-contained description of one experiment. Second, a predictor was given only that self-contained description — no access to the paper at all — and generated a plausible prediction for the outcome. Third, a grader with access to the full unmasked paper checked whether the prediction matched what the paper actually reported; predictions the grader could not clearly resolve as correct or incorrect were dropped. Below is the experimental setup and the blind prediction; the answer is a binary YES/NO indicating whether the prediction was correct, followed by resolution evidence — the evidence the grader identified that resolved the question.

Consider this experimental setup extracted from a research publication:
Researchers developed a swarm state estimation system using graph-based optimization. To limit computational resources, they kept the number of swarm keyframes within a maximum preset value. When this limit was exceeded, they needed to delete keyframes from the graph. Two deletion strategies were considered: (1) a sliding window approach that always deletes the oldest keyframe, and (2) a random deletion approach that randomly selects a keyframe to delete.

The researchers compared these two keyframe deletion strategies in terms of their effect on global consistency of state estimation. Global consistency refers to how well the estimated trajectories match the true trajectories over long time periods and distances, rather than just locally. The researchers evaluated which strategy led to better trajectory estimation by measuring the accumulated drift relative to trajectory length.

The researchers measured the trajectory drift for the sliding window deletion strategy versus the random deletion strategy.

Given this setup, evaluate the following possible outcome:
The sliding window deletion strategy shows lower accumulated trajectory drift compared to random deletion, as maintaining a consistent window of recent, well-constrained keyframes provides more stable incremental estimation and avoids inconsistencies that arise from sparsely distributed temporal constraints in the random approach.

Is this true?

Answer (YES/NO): NO